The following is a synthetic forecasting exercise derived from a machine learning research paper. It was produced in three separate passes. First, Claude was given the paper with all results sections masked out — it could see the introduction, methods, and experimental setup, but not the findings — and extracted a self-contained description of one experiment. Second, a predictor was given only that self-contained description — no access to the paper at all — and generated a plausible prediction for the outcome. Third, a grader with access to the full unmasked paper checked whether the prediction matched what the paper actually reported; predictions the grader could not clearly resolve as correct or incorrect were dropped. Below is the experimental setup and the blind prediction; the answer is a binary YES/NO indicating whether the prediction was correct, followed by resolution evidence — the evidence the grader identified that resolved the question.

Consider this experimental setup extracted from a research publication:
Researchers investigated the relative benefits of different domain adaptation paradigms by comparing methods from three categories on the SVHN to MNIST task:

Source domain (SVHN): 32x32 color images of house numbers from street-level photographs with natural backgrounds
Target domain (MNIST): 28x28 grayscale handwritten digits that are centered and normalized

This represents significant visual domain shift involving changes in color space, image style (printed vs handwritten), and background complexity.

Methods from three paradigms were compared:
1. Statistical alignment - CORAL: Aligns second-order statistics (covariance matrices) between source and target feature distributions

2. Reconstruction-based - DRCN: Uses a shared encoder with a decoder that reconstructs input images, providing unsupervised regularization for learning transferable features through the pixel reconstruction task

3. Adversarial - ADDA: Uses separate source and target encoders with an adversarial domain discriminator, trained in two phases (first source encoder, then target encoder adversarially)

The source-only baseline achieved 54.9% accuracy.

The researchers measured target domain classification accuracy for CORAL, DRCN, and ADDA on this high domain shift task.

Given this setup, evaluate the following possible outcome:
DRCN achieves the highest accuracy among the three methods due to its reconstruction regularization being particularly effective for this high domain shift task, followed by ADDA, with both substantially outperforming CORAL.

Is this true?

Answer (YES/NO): YES